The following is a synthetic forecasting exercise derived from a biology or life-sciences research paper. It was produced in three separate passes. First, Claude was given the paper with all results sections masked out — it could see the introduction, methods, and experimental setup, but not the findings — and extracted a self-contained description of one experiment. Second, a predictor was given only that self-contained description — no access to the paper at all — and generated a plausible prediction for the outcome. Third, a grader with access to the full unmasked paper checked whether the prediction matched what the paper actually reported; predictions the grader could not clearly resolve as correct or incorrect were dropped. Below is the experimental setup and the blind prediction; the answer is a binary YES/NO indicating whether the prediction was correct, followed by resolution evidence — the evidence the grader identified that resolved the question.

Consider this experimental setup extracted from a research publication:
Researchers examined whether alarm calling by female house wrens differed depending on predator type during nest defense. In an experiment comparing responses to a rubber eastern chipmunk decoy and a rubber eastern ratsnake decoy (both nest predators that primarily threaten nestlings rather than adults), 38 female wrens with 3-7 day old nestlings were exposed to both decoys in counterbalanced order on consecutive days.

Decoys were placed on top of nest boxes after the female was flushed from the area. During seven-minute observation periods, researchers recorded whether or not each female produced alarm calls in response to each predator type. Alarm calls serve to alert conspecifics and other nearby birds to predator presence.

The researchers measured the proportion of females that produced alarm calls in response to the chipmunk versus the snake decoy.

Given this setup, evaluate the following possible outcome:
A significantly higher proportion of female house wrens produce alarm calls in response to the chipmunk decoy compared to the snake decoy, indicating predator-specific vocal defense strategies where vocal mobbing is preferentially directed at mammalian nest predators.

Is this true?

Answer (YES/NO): NO